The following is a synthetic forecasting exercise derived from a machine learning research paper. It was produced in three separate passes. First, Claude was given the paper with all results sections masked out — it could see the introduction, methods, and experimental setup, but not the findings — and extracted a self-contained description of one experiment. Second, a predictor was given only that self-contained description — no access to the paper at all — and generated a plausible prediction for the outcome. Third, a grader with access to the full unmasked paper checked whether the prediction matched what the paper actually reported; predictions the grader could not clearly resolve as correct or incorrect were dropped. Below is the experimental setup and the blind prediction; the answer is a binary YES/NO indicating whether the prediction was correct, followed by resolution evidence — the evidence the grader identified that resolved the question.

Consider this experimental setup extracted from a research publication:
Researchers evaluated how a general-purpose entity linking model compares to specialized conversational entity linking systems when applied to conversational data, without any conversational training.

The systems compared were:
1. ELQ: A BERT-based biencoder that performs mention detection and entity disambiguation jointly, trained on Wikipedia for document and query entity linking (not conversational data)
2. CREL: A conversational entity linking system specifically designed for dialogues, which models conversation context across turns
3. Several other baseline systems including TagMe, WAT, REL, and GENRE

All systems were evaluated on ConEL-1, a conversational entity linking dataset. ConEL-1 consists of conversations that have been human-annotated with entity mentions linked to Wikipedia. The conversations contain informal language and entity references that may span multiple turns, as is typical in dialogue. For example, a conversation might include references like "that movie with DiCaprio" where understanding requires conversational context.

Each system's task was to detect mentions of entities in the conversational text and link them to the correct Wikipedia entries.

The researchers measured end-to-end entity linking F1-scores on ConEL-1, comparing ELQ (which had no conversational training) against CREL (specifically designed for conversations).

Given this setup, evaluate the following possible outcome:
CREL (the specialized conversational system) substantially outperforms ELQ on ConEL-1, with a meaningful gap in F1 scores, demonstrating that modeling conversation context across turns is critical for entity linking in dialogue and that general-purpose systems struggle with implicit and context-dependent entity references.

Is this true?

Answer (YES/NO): NO